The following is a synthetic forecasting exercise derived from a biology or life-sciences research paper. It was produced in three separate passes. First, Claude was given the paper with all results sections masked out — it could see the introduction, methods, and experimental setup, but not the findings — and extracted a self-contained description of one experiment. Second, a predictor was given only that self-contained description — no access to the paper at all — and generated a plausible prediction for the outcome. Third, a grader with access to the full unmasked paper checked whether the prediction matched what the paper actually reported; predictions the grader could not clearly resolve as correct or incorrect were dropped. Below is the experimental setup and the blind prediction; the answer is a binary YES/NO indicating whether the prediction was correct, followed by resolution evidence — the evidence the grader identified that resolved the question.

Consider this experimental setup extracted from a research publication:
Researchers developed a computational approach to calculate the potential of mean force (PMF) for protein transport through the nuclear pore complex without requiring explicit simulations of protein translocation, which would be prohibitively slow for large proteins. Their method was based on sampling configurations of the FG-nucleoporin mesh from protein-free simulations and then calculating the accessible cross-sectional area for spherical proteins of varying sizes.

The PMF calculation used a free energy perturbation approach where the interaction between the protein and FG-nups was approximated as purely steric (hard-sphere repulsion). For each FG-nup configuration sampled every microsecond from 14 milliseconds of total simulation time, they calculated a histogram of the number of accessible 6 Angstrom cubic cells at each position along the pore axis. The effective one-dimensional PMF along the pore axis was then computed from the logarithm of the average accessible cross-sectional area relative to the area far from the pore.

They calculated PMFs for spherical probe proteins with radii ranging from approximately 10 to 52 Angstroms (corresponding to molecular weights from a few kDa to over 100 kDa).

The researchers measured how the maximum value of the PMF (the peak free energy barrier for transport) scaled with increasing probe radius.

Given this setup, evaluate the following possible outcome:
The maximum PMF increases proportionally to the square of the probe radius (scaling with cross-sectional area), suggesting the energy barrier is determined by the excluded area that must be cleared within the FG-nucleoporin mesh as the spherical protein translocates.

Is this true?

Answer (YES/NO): NO